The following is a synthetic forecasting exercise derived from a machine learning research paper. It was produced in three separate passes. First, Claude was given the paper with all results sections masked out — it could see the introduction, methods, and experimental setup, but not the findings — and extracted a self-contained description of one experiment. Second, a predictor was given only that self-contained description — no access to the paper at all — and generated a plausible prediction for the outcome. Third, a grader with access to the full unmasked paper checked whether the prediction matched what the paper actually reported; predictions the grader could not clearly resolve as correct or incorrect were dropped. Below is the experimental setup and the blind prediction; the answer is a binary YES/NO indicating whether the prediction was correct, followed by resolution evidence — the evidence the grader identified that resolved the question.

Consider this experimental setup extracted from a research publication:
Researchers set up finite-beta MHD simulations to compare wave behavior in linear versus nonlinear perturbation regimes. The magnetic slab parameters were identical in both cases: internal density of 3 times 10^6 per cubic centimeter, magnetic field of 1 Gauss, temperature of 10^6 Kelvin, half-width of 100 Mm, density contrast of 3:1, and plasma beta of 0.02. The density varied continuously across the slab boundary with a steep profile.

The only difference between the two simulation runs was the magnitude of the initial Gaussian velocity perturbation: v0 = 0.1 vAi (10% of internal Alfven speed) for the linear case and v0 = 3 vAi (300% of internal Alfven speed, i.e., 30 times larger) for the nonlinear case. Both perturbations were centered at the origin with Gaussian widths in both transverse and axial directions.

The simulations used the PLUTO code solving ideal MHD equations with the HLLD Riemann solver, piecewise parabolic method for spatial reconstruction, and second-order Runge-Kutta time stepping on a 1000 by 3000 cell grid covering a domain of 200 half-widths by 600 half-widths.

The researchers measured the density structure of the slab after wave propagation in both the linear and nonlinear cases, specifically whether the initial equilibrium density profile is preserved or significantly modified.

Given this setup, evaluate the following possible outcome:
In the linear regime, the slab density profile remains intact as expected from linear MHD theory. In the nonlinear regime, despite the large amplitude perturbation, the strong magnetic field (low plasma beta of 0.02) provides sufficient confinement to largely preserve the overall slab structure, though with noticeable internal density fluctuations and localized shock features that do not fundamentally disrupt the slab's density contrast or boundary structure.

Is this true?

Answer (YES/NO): NO